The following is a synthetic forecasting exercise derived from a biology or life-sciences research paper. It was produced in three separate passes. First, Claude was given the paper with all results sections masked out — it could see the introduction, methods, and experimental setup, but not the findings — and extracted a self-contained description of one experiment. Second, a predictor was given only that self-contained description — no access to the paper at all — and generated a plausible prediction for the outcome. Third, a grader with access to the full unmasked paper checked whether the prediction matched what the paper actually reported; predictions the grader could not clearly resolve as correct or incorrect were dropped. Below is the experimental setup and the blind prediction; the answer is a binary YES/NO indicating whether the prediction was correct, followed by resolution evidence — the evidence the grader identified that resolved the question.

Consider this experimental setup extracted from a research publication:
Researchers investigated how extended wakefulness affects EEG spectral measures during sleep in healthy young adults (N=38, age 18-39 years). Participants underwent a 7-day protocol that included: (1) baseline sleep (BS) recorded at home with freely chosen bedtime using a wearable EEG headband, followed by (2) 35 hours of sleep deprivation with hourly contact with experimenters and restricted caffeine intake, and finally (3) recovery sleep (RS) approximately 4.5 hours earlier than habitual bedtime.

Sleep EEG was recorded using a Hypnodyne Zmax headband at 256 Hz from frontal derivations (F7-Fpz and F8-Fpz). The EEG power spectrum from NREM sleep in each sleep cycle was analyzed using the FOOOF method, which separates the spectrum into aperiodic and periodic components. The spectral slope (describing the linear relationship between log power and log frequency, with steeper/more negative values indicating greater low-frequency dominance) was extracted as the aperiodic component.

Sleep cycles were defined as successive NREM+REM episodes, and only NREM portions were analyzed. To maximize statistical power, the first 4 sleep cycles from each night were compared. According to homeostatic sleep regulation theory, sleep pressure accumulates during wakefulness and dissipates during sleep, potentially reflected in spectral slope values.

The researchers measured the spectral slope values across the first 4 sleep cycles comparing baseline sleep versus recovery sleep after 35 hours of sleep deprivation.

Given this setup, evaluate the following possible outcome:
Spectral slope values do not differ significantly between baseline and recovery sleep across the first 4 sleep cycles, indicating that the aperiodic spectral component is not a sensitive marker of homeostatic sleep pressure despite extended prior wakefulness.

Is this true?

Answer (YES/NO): NO